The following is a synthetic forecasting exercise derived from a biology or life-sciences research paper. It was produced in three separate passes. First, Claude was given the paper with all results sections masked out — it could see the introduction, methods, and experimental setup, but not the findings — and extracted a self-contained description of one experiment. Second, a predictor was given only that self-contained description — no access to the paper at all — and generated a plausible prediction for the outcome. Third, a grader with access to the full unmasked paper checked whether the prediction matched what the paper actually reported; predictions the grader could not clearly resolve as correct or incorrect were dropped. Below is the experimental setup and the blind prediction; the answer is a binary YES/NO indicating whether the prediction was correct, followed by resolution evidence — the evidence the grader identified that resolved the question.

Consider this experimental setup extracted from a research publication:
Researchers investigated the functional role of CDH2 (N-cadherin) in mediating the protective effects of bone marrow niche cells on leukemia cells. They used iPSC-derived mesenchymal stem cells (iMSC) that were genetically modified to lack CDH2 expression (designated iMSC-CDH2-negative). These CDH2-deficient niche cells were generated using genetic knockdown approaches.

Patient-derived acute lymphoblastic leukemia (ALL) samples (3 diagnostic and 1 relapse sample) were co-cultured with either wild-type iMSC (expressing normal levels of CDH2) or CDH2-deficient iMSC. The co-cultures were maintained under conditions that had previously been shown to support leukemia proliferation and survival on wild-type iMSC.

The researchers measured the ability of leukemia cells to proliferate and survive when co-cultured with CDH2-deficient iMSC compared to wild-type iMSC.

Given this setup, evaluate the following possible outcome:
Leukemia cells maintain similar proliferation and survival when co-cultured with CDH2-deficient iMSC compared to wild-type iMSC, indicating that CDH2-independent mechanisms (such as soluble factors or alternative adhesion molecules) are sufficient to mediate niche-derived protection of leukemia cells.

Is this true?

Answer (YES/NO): NO